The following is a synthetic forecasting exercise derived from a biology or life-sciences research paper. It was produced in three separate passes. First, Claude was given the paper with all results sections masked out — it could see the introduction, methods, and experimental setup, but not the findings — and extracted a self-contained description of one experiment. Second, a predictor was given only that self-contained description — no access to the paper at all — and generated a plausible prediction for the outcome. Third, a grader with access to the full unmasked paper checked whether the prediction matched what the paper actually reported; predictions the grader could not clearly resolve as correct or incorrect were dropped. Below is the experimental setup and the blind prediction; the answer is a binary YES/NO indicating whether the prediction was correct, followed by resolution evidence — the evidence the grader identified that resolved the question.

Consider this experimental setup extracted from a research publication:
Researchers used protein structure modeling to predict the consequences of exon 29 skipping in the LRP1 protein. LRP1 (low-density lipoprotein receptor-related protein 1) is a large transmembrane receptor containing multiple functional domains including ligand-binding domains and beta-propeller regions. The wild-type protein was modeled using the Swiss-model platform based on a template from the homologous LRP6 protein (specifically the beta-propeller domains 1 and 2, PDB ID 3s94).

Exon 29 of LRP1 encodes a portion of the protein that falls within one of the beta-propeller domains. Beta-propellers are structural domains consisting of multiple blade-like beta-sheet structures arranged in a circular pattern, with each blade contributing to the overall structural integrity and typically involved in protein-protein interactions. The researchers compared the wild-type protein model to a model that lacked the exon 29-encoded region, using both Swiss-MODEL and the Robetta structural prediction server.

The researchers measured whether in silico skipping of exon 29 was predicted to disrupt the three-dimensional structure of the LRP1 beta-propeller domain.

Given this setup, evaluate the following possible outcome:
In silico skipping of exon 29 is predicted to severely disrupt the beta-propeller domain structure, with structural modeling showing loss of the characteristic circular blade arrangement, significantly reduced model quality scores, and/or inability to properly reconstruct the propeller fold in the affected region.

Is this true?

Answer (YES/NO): YES